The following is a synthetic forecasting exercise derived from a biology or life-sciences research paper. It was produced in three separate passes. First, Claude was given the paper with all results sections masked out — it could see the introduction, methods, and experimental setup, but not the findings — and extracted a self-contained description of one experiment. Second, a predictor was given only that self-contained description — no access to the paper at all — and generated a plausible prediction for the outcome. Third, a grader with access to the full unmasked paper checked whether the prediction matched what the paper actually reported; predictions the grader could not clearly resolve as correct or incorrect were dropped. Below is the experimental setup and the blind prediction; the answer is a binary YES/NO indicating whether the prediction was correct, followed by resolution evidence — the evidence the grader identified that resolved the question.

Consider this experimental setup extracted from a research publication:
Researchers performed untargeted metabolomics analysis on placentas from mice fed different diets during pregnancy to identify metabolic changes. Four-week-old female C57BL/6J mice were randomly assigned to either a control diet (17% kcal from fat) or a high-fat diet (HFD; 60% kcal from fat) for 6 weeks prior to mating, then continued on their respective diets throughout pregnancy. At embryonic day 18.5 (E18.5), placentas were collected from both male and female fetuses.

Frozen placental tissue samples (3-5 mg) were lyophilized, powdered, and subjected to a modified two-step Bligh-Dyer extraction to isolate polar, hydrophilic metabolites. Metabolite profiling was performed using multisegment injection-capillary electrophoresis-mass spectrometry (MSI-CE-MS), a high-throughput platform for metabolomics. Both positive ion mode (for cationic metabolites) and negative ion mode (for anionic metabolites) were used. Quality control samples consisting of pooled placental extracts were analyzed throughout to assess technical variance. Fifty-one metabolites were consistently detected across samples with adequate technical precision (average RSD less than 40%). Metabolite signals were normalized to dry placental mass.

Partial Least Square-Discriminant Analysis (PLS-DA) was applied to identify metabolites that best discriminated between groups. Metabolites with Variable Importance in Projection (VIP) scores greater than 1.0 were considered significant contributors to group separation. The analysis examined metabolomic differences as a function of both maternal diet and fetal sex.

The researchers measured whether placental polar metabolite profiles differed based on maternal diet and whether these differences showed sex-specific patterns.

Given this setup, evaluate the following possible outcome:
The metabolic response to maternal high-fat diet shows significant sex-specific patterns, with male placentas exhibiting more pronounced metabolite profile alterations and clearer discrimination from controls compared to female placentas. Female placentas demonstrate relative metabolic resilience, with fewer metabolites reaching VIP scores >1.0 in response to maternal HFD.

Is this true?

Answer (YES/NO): NO